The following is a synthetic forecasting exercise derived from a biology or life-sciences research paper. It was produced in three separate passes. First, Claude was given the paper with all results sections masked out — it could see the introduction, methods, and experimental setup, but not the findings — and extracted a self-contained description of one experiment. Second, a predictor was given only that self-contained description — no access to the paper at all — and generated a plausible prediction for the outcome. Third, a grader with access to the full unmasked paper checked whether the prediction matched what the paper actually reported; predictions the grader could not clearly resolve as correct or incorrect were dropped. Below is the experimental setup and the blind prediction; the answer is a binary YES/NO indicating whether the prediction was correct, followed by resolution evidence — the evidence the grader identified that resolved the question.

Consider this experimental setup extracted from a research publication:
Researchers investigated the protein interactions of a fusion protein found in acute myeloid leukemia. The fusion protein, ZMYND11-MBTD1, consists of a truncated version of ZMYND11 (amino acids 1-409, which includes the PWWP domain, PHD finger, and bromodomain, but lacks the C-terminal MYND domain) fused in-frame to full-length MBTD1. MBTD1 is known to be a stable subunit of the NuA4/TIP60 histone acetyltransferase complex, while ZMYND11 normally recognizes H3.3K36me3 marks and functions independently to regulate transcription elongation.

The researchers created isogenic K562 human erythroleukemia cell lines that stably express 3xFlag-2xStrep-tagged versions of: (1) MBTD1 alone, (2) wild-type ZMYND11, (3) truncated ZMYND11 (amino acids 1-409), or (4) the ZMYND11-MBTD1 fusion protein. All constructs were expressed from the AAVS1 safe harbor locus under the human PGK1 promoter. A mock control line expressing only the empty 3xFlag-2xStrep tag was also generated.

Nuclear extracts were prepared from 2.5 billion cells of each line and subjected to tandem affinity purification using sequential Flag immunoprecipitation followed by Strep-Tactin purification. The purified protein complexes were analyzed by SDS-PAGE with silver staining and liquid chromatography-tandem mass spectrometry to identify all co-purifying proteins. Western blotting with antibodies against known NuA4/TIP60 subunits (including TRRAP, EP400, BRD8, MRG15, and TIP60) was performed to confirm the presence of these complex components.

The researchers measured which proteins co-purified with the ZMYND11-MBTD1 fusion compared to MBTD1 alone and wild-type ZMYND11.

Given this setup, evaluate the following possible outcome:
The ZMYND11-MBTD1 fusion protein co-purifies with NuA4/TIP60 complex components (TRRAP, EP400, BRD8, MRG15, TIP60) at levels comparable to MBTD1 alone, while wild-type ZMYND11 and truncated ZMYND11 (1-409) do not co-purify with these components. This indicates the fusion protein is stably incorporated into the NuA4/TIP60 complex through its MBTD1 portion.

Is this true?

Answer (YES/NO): YES